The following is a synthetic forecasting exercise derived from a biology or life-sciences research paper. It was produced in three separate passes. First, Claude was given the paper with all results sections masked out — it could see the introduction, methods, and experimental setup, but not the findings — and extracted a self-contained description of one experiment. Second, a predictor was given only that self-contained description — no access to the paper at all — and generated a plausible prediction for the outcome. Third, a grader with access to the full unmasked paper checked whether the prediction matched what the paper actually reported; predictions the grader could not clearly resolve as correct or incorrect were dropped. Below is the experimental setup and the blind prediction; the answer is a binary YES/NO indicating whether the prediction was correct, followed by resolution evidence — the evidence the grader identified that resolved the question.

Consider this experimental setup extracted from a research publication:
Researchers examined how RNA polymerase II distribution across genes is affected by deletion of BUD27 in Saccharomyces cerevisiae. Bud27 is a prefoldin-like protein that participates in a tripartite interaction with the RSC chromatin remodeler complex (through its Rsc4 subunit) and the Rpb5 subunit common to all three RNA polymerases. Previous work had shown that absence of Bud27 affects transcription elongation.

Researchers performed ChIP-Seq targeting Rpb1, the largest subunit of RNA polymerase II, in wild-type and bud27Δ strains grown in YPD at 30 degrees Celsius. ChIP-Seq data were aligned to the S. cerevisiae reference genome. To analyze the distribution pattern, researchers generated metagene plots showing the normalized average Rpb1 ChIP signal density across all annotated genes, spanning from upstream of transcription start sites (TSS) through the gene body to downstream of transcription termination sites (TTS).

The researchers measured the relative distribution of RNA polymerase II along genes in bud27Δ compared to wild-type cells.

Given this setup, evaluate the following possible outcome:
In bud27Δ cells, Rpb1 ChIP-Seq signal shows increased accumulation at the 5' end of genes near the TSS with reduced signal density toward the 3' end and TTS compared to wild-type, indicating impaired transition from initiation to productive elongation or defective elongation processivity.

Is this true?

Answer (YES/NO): NO